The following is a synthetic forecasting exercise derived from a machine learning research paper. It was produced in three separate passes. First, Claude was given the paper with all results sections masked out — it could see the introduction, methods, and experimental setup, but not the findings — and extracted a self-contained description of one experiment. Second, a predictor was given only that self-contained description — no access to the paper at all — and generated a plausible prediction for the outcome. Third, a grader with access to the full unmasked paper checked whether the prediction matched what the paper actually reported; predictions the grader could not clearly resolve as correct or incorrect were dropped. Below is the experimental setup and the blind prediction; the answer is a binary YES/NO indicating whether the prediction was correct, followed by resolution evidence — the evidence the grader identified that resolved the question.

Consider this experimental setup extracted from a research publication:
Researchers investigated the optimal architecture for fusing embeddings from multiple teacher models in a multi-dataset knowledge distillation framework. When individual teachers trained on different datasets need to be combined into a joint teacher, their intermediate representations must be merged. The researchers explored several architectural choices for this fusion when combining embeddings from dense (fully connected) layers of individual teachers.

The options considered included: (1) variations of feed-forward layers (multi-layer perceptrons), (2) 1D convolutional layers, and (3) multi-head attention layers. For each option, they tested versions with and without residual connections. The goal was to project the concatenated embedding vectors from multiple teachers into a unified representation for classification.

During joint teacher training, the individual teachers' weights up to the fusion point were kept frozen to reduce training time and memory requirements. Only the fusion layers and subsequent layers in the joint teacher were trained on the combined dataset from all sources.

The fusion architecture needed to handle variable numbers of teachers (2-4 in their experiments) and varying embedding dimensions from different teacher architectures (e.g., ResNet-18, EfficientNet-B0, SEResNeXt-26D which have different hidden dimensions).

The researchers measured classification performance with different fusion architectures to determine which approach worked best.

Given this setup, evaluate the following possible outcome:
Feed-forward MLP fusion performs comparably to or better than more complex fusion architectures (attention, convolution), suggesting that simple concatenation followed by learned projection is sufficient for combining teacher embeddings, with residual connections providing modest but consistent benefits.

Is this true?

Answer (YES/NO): NO